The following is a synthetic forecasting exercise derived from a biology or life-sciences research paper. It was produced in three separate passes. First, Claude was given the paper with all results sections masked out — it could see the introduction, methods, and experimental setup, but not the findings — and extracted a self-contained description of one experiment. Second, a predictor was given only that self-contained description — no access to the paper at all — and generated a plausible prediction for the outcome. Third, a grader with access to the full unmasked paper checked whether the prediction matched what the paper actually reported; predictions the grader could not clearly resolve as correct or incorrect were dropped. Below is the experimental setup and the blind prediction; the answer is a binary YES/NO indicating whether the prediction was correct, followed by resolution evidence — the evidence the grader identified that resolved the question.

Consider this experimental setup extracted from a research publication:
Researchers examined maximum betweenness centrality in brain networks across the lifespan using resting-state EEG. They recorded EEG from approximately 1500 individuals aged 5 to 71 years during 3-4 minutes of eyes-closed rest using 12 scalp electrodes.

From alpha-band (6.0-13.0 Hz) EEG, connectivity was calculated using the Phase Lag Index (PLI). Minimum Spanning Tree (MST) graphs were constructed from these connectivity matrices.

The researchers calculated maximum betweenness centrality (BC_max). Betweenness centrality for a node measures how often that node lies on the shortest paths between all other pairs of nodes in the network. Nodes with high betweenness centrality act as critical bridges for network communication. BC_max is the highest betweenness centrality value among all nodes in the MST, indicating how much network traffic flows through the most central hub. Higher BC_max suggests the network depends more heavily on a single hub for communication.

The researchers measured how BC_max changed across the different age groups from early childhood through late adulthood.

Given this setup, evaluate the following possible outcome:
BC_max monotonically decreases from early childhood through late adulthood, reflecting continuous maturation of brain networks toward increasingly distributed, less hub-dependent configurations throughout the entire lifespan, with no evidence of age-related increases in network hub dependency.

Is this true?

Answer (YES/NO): NO